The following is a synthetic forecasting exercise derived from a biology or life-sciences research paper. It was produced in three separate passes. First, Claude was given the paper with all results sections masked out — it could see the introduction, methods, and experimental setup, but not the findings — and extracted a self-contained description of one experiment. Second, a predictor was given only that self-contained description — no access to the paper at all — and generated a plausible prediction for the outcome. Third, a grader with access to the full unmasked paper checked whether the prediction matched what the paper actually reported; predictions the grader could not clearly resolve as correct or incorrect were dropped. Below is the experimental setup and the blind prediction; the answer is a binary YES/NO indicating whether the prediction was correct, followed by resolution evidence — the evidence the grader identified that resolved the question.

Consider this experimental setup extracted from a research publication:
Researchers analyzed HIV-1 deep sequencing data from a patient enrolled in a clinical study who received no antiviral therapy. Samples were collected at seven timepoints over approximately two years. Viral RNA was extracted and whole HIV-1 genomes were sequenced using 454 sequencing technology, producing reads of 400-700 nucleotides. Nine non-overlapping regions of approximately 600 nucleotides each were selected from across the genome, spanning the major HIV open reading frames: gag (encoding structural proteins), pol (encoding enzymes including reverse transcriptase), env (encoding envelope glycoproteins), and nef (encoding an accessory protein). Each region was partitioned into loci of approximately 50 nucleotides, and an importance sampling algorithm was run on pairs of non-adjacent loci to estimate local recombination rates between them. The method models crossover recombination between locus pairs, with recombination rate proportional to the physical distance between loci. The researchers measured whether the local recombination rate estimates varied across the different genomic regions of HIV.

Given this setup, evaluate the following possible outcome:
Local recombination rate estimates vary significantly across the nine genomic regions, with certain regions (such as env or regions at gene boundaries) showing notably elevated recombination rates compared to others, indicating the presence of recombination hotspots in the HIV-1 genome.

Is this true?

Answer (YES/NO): NO